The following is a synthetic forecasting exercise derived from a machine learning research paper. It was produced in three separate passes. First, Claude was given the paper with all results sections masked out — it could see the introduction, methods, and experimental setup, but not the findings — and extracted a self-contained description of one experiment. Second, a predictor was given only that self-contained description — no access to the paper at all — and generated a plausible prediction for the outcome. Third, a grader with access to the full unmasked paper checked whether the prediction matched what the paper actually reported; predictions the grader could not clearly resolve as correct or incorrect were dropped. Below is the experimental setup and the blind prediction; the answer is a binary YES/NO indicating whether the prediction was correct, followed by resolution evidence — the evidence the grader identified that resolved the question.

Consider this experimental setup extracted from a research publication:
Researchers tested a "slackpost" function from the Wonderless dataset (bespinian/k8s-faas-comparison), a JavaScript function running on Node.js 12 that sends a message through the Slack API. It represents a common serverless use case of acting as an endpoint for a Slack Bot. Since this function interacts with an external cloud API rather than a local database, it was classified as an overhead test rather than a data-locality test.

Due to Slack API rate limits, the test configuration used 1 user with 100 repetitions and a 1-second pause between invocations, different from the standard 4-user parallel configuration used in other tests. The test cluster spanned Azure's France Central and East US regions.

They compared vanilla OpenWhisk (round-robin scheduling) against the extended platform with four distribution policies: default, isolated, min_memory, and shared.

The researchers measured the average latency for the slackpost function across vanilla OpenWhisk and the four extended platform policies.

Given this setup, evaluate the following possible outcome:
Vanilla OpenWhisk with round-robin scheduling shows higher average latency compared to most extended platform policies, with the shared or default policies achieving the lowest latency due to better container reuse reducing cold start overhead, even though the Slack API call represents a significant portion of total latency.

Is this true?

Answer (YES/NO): NO